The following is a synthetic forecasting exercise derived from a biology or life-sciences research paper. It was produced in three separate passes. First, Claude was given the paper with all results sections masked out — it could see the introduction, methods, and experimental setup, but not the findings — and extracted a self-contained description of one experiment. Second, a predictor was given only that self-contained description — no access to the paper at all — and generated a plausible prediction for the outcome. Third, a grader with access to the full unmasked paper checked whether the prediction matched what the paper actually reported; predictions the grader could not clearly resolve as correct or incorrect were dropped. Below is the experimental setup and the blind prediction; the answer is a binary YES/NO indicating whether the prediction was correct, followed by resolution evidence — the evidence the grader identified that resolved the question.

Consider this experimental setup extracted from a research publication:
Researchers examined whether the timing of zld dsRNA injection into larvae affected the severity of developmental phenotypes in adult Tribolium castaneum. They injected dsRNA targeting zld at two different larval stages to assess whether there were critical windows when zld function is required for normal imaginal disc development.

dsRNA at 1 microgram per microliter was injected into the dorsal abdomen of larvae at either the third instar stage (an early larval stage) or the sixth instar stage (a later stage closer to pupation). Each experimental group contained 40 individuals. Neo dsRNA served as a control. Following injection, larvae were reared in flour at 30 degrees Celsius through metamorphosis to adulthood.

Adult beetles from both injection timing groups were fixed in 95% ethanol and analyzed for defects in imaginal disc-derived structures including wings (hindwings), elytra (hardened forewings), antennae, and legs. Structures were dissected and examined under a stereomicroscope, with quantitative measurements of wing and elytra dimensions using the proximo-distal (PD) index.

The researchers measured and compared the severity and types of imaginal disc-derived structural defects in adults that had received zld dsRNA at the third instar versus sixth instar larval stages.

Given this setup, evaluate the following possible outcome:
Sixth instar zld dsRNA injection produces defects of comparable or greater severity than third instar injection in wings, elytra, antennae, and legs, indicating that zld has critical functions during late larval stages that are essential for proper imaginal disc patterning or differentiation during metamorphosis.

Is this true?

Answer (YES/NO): NO